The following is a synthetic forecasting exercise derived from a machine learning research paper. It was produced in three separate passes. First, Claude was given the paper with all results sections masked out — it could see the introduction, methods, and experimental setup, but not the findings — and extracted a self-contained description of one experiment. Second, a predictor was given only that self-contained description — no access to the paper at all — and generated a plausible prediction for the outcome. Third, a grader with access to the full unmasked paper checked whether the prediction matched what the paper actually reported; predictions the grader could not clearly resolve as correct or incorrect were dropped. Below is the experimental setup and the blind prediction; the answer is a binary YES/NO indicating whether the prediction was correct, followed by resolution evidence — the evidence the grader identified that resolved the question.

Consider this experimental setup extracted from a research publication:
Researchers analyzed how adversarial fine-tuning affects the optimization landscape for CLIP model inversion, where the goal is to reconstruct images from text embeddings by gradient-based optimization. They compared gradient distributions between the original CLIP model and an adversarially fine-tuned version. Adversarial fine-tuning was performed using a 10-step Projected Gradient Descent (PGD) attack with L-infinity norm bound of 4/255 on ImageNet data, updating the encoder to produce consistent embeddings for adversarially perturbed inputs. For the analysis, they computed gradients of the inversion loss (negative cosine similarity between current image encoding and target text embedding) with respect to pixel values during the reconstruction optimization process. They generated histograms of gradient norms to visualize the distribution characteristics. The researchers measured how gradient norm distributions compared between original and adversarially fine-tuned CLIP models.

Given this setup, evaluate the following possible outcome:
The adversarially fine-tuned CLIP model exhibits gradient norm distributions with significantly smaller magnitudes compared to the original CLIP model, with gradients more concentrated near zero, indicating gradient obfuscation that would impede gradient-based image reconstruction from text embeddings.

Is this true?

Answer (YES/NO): NO